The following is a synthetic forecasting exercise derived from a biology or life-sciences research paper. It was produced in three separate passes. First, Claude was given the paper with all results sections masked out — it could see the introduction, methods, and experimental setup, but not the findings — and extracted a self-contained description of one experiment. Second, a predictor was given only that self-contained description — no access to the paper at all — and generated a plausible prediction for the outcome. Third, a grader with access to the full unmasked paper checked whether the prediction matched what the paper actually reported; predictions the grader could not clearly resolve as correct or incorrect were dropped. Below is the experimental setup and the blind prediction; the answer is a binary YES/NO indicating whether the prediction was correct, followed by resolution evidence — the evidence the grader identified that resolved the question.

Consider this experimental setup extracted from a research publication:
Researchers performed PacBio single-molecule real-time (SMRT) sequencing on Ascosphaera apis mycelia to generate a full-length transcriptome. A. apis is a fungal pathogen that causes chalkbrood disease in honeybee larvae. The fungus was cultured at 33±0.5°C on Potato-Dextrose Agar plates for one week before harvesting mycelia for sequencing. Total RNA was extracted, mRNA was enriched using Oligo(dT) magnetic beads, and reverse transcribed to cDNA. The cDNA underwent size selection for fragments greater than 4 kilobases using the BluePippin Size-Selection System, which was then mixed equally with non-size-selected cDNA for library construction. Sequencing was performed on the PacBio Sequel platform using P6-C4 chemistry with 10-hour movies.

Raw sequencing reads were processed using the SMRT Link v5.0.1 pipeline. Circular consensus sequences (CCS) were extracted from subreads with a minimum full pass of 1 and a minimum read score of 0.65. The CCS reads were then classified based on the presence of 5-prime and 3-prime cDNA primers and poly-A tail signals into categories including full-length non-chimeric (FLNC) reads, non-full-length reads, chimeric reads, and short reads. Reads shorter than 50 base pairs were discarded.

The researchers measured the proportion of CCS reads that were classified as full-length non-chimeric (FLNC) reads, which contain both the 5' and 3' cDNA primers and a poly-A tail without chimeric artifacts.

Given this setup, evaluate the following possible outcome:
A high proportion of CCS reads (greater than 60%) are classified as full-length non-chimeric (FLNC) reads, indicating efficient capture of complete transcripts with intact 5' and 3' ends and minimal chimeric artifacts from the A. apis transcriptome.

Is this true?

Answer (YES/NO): YES